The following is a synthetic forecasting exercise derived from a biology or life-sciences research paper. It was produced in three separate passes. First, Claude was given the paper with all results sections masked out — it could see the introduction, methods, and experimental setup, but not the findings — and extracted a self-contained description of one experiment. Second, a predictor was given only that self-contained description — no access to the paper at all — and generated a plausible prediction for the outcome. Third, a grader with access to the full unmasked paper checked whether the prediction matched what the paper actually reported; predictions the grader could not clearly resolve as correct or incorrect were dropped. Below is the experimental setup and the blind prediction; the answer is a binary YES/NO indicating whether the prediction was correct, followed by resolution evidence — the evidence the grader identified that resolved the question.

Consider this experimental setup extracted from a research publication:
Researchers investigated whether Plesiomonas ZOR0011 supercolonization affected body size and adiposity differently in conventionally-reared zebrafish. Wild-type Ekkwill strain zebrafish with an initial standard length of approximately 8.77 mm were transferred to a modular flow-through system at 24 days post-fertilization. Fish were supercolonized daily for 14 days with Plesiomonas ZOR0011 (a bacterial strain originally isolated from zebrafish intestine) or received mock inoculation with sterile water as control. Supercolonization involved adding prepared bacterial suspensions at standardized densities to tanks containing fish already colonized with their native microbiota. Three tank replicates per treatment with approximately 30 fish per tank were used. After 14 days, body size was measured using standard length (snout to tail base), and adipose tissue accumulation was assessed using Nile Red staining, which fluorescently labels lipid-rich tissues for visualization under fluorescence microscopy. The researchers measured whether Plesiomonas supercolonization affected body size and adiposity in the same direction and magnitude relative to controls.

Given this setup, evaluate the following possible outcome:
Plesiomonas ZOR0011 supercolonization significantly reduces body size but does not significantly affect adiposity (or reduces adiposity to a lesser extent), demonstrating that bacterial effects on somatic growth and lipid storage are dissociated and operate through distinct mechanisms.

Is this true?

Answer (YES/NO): NO